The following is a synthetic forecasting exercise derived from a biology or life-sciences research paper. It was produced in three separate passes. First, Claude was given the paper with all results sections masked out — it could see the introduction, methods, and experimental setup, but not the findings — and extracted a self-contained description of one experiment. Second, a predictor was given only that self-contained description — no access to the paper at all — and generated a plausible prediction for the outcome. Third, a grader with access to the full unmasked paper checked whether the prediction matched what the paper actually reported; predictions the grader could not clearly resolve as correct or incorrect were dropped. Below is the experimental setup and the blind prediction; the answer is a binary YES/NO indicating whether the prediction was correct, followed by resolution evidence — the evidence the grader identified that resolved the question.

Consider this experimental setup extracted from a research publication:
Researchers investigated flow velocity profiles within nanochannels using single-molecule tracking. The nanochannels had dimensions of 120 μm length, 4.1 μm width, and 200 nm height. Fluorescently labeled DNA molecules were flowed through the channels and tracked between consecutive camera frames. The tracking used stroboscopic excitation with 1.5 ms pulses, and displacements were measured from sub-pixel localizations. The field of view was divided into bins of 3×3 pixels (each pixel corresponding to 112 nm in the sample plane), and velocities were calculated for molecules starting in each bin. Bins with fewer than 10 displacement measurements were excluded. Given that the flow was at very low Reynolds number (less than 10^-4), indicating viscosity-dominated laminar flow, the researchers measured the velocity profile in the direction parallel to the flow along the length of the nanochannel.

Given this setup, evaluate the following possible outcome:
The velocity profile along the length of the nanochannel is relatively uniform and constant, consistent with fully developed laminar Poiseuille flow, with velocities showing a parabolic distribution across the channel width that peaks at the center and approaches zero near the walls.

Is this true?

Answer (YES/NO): NO